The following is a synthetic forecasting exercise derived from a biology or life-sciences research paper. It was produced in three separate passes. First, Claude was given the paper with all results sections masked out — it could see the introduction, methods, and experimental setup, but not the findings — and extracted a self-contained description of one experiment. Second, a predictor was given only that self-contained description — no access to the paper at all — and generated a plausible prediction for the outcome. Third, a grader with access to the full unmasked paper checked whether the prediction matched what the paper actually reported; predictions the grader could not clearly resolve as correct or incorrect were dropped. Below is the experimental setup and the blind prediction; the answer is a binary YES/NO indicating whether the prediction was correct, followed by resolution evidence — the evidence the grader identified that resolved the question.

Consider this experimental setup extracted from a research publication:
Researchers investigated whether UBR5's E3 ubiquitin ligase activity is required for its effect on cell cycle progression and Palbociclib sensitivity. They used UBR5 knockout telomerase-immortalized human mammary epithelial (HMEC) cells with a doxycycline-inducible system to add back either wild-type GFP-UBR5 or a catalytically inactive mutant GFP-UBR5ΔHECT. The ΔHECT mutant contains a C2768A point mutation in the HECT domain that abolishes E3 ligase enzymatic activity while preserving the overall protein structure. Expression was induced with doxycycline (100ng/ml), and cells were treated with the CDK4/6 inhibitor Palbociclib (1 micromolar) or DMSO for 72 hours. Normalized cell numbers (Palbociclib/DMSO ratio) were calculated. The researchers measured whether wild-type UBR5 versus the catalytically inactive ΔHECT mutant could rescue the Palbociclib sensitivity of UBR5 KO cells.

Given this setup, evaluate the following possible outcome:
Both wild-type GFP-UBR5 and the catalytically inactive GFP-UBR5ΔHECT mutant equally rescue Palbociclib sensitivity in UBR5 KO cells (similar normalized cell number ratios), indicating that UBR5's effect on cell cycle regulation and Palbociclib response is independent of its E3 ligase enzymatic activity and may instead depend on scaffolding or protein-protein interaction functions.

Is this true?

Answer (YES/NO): NO